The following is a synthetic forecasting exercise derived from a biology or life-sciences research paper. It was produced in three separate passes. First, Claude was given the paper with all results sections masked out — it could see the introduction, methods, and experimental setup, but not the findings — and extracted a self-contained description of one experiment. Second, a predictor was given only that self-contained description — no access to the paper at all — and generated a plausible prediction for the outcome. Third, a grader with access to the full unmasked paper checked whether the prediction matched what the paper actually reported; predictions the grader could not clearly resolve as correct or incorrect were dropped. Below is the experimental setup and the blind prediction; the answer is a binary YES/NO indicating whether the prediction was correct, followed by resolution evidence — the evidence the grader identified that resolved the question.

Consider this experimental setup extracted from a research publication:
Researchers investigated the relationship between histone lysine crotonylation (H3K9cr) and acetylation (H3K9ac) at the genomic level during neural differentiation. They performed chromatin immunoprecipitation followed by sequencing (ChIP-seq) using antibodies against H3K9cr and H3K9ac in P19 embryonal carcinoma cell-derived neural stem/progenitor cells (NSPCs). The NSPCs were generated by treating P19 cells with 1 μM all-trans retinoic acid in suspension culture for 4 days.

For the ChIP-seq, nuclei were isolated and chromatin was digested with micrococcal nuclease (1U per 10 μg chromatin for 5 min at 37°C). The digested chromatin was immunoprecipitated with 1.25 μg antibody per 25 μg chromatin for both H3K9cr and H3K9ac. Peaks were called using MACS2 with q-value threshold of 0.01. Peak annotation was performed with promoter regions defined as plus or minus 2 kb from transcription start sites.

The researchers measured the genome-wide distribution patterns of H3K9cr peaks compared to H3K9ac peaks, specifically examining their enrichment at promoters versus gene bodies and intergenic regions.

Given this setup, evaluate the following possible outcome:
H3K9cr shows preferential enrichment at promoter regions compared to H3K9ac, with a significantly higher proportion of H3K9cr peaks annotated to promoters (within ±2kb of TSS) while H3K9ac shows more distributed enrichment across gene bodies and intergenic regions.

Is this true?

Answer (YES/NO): NO